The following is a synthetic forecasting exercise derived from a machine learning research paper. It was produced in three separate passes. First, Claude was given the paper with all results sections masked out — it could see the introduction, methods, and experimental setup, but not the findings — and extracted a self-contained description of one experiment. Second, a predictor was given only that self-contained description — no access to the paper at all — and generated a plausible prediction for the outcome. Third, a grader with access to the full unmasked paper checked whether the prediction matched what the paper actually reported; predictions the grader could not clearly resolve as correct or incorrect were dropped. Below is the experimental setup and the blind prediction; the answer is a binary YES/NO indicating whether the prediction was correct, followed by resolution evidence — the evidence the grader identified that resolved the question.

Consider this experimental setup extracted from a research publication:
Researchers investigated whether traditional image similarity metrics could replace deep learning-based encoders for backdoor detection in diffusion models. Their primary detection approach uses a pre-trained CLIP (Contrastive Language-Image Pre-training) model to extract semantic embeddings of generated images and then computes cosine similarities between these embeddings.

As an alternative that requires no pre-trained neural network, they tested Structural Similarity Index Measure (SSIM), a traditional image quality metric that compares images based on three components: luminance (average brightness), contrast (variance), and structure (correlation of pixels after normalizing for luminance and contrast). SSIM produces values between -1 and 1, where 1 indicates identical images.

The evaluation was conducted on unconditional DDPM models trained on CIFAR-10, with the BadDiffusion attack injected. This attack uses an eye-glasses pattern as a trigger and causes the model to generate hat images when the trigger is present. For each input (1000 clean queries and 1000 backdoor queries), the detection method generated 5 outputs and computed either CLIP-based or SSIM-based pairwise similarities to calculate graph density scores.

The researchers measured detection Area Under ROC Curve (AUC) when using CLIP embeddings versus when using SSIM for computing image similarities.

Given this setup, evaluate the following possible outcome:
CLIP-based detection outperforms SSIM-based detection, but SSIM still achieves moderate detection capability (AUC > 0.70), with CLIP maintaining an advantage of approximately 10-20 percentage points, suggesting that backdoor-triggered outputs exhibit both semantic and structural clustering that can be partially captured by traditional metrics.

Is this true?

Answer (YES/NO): NO